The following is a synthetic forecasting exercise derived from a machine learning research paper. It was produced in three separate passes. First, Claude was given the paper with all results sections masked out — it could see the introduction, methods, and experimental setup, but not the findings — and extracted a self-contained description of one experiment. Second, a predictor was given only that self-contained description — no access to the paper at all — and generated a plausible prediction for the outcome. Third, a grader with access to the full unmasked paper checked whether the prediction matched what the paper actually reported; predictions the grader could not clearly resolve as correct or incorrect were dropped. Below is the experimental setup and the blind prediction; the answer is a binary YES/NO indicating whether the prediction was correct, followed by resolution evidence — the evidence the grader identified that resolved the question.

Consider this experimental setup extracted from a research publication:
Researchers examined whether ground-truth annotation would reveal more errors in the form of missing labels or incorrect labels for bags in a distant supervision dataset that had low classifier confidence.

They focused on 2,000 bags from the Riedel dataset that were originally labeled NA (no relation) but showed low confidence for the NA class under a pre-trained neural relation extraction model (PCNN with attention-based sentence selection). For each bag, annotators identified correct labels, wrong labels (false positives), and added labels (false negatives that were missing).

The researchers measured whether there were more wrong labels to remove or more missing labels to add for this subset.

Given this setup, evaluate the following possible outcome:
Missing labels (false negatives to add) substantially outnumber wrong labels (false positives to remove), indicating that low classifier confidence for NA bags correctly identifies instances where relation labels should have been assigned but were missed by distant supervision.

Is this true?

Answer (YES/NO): NO